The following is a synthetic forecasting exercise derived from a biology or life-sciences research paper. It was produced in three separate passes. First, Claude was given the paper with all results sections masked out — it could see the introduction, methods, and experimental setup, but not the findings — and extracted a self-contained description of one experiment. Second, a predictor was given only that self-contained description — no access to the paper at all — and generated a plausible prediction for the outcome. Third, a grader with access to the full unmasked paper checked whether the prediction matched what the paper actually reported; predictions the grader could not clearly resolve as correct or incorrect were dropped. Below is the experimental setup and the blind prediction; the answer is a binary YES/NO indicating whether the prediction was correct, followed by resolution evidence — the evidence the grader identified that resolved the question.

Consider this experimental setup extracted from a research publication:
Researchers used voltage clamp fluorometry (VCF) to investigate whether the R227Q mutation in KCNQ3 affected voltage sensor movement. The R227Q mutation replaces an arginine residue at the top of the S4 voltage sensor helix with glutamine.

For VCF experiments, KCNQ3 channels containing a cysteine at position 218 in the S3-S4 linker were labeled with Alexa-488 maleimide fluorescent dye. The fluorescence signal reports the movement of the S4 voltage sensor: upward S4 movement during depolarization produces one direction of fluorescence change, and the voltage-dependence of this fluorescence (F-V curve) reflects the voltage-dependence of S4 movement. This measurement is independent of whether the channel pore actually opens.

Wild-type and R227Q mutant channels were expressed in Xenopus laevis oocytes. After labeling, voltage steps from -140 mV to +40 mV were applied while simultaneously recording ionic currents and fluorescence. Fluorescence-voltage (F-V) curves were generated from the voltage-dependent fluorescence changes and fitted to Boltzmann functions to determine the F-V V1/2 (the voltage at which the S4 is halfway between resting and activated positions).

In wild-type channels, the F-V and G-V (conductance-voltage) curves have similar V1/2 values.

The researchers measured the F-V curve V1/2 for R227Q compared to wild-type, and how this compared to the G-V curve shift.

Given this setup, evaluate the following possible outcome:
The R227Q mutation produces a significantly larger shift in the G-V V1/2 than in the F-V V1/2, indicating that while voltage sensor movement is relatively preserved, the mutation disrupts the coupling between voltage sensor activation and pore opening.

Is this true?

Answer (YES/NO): NO